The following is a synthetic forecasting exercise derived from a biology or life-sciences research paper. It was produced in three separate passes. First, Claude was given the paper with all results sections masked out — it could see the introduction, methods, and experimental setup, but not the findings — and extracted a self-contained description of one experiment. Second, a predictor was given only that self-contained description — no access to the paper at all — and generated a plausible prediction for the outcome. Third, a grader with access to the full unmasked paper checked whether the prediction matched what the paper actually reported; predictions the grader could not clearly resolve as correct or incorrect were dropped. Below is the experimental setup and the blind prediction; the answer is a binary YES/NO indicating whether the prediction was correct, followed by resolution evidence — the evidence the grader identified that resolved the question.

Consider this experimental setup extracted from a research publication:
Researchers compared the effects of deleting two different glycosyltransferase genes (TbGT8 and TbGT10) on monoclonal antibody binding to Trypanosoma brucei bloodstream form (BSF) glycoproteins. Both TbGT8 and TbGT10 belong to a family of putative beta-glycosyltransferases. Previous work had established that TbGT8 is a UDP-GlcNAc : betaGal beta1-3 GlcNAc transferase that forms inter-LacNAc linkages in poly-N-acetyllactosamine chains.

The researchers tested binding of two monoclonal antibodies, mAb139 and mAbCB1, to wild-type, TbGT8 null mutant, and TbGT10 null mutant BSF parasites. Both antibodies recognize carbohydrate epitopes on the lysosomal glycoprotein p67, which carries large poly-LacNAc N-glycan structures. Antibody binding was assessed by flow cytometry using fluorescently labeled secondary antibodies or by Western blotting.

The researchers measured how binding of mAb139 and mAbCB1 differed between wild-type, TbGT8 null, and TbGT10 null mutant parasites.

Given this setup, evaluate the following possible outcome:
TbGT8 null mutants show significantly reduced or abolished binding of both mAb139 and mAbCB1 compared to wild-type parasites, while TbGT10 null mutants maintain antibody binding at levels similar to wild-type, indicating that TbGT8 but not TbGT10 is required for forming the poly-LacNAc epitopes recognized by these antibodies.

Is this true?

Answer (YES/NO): NO